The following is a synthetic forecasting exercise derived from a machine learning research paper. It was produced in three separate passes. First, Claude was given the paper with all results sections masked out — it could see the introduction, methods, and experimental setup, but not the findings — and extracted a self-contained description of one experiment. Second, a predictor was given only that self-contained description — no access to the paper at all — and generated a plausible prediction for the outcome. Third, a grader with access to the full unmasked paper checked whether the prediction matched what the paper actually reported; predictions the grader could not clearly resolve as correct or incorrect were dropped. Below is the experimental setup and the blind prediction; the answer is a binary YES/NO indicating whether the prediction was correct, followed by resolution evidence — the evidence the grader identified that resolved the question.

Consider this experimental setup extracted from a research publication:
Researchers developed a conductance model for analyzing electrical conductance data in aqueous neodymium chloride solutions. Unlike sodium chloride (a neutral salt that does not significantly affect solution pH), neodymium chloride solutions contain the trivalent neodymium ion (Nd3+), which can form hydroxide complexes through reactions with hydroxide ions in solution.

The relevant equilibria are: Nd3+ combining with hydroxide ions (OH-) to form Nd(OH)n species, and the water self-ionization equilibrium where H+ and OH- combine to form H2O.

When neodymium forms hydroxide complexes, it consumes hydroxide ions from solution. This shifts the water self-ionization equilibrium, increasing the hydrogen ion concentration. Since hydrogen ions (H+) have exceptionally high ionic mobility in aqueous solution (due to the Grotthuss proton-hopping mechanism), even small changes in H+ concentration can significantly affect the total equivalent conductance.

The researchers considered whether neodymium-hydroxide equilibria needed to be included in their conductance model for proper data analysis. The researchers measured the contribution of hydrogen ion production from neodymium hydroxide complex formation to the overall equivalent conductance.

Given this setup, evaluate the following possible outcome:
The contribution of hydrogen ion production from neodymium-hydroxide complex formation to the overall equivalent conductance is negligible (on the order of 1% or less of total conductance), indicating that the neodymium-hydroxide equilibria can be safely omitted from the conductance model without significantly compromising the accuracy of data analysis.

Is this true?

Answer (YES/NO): NO